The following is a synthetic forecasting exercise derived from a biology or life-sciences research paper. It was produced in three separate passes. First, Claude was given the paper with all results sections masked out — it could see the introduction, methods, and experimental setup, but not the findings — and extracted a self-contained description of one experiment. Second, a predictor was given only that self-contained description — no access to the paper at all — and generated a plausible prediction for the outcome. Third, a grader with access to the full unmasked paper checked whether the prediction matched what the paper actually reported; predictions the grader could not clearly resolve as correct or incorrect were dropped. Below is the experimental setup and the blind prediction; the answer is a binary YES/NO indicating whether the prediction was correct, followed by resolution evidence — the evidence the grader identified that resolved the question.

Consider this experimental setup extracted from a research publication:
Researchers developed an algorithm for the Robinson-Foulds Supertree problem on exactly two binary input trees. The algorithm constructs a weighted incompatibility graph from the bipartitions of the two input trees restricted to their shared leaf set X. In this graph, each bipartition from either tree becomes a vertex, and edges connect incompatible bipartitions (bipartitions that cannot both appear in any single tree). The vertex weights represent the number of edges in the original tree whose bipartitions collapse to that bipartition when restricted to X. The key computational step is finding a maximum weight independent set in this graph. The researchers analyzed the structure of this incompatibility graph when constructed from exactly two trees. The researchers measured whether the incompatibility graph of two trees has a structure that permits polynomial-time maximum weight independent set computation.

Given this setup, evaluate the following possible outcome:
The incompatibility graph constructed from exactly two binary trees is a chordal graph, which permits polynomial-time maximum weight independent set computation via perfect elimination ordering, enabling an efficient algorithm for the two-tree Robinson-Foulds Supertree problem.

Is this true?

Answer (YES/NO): NO